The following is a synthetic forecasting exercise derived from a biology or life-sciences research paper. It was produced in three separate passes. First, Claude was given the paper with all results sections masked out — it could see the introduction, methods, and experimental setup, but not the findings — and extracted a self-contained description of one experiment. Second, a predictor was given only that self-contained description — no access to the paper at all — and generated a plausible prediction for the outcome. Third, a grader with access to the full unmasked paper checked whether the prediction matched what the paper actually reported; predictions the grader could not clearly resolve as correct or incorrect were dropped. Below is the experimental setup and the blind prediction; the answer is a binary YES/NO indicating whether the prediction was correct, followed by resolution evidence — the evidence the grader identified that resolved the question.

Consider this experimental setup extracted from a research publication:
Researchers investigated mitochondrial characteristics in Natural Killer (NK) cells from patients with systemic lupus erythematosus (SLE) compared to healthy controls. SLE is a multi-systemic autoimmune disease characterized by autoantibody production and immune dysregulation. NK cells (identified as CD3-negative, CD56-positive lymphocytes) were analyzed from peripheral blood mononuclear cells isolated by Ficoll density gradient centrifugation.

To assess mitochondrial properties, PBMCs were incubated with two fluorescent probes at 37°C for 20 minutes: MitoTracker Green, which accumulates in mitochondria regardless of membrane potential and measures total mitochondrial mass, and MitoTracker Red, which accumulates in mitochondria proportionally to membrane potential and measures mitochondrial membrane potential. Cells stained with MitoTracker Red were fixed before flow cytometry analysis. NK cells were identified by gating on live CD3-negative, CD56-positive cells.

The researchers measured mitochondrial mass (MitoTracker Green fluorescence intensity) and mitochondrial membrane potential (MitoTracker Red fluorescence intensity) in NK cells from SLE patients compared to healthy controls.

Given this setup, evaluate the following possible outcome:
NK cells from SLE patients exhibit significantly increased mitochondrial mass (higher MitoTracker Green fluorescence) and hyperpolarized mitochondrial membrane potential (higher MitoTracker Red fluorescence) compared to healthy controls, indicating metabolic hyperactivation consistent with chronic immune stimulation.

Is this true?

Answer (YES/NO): NO